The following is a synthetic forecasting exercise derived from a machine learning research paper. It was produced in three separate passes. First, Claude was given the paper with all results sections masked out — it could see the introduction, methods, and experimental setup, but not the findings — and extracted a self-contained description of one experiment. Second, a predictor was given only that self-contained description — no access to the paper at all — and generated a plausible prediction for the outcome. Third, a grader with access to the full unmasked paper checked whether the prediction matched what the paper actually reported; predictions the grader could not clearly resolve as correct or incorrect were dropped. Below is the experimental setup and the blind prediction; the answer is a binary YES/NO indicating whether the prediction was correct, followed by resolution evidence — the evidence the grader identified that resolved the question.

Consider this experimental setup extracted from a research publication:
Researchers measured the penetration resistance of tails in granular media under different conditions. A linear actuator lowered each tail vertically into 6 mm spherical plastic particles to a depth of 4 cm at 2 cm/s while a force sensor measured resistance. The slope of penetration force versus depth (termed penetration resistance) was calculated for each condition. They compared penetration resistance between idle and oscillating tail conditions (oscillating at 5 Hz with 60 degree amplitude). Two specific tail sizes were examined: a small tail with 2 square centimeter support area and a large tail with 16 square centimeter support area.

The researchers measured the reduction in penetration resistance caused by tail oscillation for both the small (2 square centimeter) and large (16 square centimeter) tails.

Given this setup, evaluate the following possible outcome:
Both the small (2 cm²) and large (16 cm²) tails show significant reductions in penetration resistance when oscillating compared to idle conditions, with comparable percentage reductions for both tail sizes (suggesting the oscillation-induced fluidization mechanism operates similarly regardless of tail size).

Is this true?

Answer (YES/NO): NO